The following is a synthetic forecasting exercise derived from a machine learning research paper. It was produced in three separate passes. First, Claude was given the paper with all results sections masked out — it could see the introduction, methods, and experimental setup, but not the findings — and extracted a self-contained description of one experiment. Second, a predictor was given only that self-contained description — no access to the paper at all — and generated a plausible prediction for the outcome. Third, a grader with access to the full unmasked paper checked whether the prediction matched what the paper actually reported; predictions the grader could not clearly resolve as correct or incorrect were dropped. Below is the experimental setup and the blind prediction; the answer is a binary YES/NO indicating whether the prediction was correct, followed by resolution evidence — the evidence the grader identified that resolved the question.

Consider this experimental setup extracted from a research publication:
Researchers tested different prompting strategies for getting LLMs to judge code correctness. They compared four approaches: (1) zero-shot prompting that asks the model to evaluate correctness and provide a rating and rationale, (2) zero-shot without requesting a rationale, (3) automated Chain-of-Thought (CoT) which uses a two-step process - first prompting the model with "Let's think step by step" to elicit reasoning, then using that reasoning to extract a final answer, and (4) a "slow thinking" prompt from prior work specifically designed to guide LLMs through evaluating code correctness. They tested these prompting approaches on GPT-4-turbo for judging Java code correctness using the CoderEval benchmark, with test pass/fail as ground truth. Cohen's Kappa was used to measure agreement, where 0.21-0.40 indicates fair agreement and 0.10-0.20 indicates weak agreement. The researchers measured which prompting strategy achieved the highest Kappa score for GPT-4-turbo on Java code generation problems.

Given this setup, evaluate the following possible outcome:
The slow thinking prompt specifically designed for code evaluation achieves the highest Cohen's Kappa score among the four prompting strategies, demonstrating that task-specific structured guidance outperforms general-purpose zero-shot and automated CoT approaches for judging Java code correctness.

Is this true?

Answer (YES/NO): NO